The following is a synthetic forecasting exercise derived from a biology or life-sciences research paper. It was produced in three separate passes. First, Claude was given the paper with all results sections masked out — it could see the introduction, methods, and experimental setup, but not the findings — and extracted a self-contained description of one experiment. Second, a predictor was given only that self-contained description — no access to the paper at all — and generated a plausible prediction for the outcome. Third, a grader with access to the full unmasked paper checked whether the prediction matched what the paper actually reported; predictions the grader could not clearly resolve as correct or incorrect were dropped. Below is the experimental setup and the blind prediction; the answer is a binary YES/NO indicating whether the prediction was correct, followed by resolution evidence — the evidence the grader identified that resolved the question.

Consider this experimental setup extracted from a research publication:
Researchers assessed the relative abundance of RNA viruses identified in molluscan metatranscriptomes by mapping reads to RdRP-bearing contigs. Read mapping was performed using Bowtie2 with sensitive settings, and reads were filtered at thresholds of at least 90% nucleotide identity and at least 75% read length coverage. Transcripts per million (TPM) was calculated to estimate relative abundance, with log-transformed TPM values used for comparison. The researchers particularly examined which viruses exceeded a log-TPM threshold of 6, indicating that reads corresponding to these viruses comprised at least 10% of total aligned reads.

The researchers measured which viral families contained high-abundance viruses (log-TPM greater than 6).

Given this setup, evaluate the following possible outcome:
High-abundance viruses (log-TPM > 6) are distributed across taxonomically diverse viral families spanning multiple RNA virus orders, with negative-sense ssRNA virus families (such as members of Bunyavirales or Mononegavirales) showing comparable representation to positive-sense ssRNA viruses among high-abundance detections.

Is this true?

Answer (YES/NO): NO